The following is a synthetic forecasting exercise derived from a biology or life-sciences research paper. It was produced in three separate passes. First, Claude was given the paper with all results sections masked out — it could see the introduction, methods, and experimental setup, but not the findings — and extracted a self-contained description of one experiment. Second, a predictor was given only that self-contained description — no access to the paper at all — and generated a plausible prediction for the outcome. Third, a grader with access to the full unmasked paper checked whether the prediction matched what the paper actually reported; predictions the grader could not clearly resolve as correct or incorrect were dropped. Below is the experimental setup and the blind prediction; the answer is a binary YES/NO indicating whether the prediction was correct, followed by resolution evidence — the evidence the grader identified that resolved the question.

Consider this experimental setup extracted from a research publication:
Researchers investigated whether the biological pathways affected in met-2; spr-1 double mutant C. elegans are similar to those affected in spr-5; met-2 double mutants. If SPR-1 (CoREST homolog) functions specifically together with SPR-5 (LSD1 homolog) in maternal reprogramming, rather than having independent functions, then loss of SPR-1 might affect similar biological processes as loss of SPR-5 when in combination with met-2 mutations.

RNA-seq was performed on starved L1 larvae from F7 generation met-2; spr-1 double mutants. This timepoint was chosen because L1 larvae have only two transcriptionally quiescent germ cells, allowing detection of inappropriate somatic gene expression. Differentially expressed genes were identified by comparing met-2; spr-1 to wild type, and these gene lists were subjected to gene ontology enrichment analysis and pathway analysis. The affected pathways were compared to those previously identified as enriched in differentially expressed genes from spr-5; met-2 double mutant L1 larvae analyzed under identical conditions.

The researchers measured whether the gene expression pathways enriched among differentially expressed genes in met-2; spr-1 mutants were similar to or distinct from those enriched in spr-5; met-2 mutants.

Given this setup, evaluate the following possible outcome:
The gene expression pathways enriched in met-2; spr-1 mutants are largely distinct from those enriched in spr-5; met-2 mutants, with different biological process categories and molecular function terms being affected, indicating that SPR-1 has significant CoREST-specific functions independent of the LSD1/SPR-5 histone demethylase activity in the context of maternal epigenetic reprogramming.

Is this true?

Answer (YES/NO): NO